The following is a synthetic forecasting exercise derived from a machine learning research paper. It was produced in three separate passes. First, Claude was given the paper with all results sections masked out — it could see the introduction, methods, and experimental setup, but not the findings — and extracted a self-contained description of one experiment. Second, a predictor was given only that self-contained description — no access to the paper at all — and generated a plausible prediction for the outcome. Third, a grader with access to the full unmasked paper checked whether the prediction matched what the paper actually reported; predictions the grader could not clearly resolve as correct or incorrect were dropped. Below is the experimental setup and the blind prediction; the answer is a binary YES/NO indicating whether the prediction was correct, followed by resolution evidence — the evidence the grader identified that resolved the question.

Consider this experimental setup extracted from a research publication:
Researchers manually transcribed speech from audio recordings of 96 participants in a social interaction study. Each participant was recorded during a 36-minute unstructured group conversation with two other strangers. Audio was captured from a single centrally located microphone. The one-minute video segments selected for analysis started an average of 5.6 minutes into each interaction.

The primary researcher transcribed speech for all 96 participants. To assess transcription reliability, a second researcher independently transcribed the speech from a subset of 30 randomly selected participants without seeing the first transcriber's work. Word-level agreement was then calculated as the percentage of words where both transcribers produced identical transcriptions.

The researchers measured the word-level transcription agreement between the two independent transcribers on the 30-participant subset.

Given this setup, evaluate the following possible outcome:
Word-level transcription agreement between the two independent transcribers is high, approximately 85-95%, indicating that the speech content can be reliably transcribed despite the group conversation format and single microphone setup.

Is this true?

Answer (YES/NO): YES